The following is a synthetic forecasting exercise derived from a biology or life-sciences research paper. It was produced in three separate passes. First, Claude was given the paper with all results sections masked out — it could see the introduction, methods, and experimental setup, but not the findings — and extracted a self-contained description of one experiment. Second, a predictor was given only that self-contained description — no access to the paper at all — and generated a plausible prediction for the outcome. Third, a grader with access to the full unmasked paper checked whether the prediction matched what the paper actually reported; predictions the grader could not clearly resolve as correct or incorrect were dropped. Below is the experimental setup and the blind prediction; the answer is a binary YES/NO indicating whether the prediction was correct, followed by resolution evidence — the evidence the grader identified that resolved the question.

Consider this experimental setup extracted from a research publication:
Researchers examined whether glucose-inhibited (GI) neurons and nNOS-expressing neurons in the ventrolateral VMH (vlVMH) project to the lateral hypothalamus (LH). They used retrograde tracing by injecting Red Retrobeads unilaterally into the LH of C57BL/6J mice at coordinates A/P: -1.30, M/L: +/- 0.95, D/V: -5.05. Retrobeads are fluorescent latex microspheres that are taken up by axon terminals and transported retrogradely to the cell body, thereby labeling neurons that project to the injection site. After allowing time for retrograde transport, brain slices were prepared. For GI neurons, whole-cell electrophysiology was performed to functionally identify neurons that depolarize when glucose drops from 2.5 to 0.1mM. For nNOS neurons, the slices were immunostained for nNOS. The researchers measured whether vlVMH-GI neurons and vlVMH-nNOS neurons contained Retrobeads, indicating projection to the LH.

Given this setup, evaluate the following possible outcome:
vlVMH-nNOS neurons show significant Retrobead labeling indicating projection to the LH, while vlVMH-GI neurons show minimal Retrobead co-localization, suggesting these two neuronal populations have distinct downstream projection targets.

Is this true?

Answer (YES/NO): NO